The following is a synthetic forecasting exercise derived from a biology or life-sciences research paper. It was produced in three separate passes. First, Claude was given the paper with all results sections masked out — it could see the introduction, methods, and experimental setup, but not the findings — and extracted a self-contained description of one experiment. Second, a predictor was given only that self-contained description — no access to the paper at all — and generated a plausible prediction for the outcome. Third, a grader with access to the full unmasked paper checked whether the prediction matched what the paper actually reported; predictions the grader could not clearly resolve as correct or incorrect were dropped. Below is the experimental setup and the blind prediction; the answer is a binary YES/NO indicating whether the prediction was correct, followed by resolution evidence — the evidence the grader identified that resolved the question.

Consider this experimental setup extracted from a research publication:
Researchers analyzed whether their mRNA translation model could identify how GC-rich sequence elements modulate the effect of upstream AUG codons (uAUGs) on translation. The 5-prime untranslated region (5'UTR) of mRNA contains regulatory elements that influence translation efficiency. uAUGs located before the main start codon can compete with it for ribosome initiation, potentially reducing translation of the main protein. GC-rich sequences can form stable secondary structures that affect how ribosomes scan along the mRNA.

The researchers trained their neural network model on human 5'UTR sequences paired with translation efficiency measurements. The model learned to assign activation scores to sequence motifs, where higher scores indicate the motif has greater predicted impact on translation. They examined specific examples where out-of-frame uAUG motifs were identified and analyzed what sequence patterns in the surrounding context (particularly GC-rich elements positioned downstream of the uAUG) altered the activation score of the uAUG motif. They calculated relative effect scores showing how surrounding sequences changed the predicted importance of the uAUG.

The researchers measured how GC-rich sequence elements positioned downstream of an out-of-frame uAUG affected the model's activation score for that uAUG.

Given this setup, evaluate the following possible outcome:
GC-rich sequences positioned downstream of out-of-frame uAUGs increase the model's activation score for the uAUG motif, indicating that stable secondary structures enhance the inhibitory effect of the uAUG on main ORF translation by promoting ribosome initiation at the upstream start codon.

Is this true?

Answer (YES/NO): NO